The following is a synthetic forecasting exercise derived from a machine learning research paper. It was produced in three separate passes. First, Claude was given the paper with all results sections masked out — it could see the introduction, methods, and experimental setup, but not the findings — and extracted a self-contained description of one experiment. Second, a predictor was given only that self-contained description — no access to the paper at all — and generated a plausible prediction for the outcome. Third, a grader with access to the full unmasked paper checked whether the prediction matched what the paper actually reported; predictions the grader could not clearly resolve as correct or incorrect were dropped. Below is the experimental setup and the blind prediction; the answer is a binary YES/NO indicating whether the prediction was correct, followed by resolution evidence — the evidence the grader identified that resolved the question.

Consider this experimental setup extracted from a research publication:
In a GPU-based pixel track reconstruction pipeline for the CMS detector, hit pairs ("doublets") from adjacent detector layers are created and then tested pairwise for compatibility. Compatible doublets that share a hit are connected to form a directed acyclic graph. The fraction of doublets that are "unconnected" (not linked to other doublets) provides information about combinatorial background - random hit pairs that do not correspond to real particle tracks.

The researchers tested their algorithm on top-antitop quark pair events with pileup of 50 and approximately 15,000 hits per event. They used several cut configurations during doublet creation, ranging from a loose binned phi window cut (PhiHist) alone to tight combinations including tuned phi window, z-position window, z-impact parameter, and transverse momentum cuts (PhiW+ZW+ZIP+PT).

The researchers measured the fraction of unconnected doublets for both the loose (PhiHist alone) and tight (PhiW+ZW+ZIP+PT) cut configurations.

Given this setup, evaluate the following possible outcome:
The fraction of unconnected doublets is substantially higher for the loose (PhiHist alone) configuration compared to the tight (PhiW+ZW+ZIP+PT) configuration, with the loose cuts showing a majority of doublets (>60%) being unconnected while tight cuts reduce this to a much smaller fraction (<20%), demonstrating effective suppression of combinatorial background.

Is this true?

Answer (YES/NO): NO